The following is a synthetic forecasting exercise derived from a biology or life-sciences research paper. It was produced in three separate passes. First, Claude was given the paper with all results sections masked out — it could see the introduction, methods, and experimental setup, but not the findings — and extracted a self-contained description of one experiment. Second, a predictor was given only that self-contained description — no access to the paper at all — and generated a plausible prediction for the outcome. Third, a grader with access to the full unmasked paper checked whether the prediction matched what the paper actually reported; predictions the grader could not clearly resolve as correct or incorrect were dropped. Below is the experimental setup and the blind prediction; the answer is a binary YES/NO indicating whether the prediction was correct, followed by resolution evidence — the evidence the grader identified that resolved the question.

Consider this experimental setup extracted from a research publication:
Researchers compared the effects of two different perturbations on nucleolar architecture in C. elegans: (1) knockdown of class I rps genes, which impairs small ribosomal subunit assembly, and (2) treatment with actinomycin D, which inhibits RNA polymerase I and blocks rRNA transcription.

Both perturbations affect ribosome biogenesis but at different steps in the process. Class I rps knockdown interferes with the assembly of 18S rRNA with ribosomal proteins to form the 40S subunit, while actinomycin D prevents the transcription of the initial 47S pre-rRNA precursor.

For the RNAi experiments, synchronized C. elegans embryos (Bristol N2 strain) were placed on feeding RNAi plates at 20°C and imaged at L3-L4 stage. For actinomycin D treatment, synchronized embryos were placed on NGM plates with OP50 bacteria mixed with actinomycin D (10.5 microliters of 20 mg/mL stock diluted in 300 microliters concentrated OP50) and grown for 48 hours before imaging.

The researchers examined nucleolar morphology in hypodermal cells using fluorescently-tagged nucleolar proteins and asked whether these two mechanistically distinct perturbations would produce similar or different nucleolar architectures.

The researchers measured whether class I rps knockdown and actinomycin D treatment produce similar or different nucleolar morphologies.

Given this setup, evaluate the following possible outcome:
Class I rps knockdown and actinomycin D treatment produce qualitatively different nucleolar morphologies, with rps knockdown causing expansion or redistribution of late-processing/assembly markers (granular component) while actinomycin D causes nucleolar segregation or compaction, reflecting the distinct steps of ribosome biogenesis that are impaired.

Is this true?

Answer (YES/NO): YES